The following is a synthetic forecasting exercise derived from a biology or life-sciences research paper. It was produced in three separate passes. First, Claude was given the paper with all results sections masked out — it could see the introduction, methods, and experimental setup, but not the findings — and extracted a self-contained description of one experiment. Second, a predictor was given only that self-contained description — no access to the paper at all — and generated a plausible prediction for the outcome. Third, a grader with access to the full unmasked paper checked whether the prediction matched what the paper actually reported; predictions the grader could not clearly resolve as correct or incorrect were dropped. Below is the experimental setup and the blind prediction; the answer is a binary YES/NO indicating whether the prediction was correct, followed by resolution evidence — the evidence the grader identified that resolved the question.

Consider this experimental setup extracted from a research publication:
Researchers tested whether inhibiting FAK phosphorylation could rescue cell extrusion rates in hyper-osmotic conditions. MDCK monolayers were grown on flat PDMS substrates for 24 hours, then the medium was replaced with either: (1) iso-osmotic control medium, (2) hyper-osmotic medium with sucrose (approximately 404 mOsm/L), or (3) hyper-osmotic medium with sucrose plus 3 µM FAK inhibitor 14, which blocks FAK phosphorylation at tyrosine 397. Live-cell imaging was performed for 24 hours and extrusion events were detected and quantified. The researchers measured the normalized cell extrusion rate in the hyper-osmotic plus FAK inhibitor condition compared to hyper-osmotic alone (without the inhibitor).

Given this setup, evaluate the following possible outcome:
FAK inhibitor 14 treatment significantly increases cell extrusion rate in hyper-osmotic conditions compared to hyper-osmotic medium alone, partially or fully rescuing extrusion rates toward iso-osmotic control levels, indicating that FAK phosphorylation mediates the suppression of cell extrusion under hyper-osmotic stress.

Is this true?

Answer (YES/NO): YES